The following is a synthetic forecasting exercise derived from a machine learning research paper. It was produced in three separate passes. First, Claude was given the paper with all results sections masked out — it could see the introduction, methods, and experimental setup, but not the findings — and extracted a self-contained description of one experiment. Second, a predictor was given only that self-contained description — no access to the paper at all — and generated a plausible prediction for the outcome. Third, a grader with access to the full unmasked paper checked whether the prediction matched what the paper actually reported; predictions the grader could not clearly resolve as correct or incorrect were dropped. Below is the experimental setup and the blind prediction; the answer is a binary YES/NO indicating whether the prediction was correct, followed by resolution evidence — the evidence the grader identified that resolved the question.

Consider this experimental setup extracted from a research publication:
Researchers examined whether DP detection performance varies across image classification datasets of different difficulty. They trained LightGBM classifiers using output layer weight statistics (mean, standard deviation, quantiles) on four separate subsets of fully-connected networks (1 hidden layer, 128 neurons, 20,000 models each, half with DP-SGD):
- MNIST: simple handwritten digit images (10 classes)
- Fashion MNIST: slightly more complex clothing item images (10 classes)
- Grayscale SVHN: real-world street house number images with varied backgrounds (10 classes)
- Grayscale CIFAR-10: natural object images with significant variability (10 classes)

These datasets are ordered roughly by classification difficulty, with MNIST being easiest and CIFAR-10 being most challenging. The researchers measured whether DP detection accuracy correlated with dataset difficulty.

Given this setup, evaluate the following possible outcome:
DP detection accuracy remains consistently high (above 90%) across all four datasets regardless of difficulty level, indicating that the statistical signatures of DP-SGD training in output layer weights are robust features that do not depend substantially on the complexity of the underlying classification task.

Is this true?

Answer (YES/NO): YES